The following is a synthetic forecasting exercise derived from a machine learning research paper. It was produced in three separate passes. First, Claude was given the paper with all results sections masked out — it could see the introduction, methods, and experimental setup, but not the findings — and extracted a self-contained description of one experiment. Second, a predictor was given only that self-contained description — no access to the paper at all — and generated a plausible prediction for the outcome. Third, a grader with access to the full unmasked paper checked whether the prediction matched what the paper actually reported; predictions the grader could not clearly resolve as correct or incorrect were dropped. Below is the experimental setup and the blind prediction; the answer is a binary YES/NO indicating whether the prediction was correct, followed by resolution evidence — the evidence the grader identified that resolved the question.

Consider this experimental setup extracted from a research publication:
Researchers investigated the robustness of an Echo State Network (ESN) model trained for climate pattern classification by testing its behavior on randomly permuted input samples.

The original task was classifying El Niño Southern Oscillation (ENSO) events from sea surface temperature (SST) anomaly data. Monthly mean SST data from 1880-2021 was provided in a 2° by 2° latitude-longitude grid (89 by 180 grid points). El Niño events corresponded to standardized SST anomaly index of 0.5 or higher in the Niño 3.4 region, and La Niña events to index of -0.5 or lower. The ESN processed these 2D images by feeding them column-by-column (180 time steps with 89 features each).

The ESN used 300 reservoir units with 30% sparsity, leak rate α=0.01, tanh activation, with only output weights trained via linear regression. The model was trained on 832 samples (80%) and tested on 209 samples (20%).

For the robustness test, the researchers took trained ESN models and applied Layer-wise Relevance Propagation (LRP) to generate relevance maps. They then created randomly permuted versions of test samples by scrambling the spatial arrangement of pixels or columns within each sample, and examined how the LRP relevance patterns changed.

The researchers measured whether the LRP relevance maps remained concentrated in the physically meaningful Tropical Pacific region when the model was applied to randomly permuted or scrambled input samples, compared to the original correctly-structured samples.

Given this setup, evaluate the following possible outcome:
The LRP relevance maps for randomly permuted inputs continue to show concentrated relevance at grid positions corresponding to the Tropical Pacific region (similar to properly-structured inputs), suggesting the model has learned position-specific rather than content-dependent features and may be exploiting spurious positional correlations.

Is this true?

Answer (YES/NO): NO